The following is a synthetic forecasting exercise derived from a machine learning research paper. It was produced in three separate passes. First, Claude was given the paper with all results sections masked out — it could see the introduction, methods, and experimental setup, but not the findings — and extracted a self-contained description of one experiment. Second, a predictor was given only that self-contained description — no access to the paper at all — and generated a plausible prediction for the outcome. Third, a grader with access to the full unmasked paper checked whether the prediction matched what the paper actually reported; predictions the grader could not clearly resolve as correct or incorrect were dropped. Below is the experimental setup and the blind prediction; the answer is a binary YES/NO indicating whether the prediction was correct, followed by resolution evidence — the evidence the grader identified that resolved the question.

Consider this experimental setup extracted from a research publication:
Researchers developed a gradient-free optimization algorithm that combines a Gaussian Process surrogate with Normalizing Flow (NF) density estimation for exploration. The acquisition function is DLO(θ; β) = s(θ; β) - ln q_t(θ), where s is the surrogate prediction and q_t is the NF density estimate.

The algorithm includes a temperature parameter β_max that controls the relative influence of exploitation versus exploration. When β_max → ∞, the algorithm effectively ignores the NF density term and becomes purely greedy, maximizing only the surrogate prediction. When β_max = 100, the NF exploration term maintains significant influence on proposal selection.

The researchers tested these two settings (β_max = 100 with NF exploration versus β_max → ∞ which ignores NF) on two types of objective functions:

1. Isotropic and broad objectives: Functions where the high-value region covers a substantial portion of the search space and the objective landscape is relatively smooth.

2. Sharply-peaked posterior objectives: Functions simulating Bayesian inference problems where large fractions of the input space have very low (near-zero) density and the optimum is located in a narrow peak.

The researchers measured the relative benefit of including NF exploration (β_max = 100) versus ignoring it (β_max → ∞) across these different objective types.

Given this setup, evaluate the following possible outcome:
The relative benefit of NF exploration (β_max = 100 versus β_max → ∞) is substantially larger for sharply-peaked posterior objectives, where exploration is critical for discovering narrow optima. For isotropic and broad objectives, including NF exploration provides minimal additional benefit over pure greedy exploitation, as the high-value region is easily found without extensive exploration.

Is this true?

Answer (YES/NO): YES